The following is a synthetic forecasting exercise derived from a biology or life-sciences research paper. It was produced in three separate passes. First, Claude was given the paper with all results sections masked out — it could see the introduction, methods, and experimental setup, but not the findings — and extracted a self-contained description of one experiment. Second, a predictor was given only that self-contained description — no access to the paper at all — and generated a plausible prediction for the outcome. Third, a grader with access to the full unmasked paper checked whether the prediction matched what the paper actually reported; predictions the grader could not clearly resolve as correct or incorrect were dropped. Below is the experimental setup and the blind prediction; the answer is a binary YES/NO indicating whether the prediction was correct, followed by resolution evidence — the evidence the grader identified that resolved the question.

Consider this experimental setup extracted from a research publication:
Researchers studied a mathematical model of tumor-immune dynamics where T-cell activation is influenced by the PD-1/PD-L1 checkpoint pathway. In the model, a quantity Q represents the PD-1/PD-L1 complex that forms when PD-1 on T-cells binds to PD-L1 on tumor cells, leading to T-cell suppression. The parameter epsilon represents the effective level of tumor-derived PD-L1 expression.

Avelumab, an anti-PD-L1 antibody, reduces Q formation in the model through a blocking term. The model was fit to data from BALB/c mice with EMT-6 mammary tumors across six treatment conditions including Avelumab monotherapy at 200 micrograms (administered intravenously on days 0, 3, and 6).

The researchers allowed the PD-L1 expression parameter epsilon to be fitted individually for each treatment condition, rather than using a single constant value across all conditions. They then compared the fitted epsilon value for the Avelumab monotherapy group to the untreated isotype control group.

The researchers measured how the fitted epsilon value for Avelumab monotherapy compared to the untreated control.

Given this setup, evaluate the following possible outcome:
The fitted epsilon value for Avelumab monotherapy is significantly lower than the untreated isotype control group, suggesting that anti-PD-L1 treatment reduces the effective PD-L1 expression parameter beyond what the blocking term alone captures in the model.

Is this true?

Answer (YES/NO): YES